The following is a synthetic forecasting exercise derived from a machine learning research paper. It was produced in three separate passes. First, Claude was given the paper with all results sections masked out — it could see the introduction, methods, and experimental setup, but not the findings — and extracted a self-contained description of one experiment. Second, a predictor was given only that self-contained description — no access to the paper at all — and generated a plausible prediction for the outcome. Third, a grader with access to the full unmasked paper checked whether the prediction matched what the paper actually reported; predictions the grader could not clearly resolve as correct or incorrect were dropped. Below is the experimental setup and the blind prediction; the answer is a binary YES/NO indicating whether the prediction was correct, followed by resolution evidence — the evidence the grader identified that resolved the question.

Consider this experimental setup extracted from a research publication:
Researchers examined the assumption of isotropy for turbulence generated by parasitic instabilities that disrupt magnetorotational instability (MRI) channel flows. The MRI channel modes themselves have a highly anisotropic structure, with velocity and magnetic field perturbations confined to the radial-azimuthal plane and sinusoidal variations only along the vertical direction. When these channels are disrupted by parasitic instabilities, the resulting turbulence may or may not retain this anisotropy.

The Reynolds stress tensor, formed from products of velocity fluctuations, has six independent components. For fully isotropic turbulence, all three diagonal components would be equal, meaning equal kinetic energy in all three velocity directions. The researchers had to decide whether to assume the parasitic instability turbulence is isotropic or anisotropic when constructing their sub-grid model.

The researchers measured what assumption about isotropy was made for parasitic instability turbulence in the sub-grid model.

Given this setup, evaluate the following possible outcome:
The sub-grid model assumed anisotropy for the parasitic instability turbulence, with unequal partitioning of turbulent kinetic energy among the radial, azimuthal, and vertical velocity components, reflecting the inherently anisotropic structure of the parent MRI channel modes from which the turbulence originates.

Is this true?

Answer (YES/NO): NO